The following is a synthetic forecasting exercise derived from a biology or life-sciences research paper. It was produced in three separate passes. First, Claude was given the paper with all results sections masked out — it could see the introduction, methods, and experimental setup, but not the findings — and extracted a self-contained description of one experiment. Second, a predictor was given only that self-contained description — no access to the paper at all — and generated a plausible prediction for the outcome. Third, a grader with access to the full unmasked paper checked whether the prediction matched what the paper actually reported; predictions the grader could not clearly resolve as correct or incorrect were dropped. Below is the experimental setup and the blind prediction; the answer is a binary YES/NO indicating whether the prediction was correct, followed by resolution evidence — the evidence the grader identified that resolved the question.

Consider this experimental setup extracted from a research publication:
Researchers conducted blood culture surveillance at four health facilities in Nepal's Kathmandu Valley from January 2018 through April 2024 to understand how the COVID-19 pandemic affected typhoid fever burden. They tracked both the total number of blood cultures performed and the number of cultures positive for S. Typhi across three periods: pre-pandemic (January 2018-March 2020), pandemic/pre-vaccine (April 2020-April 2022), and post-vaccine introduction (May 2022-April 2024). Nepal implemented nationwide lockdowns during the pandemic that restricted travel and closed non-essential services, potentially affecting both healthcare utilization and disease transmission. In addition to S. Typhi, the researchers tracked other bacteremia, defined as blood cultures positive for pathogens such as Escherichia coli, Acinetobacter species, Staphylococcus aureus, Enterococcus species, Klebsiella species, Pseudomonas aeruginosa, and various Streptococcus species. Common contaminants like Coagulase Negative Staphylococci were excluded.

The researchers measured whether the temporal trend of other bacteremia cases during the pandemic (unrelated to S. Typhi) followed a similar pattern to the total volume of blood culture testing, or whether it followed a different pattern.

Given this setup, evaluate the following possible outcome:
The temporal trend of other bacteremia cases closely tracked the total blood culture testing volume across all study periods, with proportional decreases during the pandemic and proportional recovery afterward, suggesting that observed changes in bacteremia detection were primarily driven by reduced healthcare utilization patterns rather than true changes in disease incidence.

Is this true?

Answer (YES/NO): NO